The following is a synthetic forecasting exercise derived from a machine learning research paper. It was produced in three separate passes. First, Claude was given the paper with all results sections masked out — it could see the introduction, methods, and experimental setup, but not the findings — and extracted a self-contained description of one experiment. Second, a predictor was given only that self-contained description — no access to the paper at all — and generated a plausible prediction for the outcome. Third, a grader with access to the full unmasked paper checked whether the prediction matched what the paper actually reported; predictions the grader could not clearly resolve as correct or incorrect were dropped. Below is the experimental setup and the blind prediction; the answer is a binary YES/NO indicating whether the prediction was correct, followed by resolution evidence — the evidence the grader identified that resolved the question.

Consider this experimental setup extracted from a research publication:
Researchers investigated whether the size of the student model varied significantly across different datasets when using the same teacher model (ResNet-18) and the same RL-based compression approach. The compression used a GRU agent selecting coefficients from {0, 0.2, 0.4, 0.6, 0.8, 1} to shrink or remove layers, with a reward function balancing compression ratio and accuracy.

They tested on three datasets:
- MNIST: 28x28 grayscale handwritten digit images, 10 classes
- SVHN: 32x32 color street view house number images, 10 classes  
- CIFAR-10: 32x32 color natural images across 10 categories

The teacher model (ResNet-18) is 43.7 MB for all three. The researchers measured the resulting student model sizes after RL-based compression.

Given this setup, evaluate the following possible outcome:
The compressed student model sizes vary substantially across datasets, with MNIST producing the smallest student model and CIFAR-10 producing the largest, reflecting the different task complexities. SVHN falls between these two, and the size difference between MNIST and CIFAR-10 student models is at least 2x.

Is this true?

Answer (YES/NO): NO